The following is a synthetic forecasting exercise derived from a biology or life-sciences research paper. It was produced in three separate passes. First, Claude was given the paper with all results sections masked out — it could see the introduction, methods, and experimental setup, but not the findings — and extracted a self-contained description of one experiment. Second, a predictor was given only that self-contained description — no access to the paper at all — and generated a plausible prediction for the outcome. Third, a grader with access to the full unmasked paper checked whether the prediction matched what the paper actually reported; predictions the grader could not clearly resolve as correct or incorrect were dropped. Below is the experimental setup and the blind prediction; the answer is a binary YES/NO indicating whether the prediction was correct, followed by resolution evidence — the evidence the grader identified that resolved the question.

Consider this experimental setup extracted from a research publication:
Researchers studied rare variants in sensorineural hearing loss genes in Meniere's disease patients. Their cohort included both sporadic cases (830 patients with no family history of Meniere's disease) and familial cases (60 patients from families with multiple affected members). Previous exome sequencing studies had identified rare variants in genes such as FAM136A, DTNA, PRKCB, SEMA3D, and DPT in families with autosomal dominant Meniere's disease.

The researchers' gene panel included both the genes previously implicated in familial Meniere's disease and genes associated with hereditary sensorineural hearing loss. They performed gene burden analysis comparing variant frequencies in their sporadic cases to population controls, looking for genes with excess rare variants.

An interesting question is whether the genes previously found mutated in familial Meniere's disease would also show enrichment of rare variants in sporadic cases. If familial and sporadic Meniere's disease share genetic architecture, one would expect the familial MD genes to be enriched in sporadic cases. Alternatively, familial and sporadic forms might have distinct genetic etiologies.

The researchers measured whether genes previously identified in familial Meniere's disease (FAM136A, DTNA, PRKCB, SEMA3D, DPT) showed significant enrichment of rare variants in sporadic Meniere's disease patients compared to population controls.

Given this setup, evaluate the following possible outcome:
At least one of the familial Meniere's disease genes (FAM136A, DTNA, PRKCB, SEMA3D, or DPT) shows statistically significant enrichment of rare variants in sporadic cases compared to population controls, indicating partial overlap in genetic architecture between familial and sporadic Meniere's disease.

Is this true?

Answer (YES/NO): NO